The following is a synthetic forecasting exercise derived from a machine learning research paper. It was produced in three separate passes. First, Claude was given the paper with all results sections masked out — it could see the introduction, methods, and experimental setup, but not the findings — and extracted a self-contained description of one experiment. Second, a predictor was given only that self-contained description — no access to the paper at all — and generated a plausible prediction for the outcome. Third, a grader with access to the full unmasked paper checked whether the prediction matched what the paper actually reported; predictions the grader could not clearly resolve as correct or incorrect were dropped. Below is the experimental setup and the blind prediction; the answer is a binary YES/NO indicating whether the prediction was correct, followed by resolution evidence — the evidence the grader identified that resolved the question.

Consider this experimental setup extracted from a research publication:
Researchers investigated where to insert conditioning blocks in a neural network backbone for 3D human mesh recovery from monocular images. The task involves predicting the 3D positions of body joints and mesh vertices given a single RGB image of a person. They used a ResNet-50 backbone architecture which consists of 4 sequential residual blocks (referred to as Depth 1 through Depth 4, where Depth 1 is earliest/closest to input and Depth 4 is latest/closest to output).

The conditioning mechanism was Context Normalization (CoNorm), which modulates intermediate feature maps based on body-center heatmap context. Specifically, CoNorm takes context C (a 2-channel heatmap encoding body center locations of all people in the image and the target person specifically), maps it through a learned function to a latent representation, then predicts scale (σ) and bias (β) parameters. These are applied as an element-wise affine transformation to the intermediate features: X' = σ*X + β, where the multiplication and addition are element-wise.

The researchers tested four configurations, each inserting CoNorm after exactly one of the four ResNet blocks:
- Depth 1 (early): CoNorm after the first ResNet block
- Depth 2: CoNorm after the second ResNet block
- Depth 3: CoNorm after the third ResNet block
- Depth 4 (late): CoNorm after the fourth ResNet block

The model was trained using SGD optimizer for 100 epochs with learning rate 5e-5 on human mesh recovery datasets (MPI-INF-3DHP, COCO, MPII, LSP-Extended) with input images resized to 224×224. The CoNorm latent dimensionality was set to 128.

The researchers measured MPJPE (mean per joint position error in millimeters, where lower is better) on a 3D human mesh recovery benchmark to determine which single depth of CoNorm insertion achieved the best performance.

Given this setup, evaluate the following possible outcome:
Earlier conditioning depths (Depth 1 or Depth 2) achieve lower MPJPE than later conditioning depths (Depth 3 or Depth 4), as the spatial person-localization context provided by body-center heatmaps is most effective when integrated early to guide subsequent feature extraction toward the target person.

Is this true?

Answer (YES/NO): NO